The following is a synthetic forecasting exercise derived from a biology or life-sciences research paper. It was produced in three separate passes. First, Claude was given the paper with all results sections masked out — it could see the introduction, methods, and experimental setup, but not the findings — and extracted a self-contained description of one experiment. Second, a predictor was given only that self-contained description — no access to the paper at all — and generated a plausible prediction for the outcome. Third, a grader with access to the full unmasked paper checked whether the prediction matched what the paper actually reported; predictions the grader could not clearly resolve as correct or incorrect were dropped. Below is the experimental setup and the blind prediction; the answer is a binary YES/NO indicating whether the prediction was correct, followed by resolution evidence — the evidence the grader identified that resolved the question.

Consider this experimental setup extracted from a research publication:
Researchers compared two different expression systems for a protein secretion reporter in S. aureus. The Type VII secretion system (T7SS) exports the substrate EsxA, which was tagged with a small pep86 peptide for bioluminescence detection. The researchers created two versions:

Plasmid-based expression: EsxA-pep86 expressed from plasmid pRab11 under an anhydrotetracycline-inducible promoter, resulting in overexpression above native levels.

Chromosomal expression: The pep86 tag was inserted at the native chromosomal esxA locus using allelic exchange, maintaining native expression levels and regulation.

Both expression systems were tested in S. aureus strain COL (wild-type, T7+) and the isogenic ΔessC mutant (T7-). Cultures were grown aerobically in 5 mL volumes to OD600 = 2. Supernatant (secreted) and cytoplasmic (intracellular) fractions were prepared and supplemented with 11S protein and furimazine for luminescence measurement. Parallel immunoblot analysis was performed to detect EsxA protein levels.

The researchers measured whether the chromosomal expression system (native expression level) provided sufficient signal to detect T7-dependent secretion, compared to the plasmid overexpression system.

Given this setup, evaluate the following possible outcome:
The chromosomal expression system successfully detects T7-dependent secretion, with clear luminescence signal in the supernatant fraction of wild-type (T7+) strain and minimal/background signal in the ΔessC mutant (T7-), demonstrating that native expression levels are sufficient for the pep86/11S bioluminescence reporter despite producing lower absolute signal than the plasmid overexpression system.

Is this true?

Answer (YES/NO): NO